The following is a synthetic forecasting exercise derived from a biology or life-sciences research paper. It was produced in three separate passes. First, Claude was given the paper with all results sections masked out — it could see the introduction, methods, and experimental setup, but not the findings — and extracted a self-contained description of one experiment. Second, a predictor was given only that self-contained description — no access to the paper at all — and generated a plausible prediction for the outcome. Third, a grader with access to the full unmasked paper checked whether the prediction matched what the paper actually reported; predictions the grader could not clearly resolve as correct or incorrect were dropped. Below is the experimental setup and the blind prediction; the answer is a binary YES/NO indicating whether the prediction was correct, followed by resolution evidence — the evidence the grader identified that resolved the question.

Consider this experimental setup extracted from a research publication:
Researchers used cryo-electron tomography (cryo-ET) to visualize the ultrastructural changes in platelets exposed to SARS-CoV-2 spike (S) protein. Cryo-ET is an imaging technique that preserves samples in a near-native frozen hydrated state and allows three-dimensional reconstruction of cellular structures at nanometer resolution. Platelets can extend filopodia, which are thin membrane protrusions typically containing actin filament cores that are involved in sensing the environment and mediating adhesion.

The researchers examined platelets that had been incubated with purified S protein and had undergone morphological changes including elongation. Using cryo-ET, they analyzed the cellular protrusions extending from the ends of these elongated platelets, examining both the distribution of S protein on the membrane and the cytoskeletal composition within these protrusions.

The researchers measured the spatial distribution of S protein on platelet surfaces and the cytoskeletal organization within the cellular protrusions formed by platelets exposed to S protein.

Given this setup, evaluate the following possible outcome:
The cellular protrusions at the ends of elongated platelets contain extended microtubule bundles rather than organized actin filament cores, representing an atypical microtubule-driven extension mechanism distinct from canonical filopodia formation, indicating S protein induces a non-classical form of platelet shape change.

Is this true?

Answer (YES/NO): NO